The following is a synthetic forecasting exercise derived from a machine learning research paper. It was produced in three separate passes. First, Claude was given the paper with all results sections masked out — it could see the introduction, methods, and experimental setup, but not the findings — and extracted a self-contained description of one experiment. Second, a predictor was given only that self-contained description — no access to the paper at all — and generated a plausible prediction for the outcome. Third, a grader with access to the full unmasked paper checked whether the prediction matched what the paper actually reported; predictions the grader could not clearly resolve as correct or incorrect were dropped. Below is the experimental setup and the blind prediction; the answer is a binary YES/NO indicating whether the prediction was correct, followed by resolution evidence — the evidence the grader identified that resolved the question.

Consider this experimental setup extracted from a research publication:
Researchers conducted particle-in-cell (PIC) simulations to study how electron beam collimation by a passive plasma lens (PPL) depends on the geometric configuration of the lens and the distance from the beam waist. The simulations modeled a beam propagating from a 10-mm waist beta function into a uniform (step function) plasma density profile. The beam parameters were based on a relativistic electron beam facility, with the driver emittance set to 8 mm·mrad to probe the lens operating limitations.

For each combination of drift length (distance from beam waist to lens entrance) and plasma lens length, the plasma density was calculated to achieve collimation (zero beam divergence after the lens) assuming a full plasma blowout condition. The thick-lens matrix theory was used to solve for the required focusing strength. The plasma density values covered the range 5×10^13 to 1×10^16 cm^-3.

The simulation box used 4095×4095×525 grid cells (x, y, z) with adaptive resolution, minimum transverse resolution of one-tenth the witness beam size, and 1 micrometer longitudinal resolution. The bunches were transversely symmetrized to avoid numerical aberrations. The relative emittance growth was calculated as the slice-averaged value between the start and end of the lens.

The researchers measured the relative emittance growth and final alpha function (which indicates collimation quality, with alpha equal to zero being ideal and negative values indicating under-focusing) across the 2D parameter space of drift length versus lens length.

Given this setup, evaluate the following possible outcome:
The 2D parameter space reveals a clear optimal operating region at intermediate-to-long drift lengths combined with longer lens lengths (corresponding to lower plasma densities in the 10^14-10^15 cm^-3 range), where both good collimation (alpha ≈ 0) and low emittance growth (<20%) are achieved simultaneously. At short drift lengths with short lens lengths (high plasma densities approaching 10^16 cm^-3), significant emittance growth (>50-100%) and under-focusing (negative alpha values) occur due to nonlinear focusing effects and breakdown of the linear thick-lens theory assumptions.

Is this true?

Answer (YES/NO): NO